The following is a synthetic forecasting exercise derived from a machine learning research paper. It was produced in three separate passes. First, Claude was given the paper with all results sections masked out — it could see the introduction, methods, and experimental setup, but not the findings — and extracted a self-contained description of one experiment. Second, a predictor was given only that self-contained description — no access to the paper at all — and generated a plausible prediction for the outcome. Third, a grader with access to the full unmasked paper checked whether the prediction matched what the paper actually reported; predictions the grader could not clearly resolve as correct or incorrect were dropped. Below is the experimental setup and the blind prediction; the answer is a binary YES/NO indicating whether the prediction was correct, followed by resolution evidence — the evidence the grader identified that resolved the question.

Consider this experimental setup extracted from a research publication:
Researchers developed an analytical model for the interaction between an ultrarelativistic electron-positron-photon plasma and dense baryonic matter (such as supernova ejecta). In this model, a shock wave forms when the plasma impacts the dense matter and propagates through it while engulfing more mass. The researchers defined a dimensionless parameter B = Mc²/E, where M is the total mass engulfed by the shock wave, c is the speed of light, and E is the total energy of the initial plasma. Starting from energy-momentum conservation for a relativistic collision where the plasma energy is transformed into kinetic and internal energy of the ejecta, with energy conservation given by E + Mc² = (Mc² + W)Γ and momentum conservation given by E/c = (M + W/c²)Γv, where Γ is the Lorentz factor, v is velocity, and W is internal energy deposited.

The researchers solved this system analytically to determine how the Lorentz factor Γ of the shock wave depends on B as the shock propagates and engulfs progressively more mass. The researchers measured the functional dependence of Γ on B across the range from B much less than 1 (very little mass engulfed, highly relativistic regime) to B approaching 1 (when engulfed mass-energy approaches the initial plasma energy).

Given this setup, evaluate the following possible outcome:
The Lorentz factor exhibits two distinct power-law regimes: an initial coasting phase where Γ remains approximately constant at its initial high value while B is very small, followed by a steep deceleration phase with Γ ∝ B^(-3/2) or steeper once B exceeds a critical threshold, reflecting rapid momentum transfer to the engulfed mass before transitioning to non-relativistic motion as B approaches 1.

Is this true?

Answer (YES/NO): NO